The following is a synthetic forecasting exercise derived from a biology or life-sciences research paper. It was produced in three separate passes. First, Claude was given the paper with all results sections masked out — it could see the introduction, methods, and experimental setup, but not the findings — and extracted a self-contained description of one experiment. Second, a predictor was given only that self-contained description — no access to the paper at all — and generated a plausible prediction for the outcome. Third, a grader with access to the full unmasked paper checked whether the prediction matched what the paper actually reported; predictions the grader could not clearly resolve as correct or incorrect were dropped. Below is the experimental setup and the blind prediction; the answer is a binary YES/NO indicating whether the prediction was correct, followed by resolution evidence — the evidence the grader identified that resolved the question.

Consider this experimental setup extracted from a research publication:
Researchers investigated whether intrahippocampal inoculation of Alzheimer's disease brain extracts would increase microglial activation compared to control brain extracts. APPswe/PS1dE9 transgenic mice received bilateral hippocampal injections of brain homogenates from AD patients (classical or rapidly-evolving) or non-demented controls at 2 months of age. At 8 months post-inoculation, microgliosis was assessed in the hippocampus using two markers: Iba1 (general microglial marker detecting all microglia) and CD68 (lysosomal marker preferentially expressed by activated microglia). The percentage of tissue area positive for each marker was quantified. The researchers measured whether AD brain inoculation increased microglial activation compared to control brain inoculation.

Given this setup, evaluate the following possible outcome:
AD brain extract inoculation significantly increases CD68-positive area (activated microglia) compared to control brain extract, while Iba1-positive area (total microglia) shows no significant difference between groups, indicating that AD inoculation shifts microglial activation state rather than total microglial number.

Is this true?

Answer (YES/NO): NO